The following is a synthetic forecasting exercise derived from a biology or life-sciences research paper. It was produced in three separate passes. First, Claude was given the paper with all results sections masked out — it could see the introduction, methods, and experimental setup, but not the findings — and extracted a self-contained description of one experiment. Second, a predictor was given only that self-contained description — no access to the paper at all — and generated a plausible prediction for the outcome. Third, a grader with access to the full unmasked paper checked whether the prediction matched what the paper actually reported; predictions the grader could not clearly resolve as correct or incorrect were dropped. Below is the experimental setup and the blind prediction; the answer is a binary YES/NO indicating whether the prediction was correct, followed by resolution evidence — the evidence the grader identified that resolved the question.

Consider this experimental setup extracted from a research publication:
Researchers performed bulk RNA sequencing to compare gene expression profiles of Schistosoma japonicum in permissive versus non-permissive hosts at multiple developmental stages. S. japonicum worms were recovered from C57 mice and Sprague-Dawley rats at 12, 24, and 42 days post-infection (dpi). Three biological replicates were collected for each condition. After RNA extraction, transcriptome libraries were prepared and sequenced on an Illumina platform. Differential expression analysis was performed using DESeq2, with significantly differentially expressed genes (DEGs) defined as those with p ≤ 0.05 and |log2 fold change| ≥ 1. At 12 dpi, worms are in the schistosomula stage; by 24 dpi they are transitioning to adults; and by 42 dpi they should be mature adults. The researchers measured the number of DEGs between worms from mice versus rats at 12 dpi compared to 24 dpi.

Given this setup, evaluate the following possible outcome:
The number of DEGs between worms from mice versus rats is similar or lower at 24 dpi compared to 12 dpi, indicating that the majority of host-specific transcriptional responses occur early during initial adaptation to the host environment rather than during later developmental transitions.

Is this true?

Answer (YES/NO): NO